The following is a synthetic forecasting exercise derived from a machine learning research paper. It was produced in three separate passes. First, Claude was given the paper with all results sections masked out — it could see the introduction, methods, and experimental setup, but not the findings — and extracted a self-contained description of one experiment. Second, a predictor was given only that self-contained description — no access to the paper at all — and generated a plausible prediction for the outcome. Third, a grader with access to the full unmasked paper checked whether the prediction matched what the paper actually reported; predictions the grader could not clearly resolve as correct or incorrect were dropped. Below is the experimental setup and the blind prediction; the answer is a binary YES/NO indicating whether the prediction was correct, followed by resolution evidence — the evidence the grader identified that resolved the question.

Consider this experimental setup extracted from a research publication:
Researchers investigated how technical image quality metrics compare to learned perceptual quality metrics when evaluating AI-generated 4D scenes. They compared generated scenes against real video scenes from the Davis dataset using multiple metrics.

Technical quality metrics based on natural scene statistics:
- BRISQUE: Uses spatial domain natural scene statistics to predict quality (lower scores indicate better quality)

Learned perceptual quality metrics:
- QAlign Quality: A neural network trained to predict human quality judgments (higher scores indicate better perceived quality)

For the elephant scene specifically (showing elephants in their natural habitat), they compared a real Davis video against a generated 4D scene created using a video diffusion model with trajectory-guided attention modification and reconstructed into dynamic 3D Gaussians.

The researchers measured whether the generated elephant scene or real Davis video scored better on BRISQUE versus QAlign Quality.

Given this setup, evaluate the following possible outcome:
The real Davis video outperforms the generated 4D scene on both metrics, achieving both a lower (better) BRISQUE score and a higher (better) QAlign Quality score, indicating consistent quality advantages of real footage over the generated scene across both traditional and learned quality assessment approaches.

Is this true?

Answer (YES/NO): NO